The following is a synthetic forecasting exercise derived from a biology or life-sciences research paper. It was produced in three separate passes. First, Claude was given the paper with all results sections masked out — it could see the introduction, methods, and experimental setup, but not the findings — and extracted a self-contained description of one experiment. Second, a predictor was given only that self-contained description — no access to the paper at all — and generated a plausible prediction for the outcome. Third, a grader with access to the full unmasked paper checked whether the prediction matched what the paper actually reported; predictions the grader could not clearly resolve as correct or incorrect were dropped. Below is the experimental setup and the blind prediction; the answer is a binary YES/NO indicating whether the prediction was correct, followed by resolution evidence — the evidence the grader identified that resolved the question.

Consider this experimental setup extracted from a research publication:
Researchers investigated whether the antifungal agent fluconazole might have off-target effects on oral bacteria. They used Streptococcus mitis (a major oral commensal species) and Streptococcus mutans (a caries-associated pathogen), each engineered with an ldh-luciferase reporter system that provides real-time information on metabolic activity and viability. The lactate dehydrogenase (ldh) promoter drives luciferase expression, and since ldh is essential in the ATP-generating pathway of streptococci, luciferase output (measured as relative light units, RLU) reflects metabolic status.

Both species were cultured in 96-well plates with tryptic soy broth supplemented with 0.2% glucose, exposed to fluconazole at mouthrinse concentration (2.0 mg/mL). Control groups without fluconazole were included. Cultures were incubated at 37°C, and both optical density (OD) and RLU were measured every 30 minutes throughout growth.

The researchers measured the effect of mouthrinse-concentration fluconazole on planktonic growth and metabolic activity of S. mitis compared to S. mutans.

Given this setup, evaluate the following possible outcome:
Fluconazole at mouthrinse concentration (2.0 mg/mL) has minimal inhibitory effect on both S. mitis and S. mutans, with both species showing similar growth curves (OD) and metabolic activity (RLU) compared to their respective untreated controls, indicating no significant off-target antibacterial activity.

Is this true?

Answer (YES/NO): NO